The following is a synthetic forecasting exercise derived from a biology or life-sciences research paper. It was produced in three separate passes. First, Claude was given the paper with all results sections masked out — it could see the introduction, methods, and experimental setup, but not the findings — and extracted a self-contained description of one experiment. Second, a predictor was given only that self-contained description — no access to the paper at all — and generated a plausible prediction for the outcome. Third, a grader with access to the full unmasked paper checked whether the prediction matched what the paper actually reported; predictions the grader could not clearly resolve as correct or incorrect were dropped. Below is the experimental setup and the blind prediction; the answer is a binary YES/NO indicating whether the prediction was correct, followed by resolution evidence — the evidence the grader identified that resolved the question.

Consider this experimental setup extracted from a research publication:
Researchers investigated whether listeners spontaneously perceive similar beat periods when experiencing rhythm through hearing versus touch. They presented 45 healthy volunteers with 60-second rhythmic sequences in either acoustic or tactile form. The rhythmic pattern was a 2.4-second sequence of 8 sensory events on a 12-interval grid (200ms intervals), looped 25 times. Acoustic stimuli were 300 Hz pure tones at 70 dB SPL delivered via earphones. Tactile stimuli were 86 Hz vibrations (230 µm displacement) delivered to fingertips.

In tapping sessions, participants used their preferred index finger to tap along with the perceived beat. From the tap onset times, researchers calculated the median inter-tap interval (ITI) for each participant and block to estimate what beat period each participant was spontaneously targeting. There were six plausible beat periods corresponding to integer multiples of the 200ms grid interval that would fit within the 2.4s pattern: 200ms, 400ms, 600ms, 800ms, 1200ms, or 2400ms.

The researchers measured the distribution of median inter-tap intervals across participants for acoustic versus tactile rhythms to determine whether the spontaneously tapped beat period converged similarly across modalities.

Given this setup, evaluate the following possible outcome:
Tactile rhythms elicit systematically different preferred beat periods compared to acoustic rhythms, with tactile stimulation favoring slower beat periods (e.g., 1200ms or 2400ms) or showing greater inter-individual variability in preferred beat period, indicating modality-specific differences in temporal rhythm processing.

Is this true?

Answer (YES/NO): NO